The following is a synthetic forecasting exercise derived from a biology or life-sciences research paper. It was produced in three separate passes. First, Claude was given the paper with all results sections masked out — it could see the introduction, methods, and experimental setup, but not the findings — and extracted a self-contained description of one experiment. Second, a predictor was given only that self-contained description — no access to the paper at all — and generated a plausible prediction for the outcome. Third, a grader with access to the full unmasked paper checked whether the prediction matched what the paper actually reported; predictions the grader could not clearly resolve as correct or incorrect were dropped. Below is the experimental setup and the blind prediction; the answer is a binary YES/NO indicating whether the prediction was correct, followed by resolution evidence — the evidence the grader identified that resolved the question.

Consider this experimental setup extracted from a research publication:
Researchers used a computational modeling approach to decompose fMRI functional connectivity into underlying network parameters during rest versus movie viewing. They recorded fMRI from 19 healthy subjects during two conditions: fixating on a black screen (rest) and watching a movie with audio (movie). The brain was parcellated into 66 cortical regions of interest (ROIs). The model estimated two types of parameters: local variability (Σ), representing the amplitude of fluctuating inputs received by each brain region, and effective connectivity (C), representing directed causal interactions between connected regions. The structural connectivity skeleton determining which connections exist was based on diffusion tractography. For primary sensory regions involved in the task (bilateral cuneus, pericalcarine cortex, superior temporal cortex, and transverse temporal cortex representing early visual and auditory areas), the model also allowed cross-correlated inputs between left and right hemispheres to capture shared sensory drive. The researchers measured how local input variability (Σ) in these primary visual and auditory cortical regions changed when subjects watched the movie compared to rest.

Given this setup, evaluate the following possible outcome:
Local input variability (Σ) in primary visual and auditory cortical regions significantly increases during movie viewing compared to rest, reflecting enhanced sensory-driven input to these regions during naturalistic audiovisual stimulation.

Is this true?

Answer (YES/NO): YES